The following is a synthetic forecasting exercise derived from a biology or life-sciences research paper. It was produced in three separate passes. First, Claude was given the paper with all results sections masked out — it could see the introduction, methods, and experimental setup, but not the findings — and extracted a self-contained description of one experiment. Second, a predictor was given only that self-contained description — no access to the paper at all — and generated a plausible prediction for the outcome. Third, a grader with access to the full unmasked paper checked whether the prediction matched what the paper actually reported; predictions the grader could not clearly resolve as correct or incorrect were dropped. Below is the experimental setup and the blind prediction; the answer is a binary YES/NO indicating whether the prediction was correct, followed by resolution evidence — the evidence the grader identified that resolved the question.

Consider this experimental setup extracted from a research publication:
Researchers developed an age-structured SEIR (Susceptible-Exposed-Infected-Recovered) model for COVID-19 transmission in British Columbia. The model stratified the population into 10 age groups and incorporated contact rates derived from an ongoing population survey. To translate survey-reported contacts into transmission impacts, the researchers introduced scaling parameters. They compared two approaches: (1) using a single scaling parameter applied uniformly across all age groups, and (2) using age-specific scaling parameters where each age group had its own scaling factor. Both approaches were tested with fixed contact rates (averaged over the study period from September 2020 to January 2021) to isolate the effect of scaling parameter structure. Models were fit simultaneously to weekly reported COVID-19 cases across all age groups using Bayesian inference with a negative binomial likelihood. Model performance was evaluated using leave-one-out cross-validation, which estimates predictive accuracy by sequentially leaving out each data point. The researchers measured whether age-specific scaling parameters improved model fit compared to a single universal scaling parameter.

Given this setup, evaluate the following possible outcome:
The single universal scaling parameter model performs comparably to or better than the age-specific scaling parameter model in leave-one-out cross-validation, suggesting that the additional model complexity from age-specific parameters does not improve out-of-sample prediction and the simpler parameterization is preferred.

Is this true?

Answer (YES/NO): NO